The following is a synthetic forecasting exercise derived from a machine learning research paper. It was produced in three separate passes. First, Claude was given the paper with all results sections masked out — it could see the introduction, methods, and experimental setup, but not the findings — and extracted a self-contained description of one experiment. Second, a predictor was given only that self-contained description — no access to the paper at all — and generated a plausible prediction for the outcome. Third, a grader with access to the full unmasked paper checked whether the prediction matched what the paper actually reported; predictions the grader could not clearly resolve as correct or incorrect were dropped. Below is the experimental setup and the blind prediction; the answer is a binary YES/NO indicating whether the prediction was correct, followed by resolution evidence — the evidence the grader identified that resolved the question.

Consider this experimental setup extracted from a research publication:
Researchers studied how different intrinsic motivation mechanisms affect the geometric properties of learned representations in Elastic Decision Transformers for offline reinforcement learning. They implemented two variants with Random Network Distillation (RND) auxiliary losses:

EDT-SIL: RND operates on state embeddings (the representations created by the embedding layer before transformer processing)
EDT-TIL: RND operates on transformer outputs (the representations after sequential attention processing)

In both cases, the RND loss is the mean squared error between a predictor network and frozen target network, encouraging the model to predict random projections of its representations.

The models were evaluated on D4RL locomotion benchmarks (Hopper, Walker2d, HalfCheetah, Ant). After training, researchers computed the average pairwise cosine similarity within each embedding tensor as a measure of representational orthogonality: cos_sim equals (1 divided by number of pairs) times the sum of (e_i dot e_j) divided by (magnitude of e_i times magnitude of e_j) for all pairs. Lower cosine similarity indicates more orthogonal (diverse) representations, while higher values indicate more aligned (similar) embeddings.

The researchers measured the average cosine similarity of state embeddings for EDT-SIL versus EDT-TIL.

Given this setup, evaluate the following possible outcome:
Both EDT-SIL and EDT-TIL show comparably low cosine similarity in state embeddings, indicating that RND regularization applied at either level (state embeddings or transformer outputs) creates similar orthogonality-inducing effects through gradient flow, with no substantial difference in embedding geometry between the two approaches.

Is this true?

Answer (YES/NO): NO